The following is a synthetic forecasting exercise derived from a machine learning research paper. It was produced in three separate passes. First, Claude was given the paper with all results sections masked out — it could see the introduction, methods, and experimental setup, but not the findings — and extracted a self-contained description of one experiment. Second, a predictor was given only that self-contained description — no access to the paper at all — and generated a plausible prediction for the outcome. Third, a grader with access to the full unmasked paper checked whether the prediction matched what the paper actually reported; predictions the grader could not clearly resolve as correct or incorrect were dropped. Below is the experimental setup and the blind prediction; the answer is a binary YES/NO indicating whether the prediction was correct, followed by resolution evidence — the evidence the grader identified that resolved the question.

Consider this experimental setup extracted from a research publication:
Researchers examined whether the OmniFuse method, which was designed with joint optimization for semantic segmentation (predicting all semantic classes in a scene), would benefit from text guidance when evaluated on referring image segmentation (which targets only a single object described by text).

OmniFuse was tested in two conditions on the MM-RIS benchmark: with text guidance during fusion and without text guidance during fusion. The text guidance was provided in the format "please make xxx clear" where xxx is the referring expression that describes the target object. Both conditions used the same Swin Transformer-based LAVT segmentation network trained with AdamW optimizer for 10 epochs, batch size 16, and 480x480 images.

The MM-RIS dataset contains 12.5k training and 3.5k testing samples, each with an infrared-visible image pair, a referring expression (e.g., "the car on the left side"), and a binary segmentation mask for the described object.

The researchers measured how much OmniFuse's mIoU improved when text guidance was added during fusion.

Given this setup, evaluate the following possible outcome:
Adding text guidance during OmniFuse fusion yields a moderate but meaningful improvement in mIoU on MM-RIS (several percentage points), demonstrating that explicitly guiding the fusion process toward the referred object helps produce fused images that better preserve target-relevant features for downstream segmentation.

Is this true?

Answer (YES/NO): NO